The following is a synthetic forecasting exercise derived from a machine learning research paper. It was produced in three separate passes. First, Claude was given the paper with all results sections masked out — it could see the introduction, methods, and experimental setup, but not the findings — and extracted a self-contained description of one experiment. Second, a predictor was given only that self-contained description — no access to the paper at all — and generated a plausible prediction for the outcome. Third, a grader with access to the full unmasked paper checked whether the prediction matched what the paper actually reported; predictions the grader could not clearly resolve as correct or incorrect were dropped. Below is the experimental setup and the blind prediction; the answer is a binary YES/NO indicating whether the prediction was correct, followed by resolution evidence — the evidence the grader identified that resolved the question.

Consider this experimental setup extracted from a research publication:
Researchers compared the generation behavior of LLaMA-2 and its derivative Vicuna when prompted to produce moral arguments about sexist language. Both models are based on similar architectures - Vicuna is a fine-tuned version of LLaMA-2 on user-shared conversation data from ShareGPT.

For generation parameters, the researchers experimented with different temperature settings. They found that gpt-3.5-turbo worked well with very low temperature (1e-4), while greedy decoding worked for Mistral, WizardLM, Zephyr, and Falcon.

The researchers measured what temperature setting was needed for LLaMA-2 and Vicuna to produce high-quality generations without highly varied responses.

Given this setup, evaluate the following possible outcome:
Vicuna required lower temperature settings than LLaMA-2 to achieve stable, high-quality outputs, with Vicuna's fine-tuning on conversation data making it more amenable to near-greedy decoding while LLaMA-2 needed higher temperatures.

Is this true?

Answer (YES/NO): NO